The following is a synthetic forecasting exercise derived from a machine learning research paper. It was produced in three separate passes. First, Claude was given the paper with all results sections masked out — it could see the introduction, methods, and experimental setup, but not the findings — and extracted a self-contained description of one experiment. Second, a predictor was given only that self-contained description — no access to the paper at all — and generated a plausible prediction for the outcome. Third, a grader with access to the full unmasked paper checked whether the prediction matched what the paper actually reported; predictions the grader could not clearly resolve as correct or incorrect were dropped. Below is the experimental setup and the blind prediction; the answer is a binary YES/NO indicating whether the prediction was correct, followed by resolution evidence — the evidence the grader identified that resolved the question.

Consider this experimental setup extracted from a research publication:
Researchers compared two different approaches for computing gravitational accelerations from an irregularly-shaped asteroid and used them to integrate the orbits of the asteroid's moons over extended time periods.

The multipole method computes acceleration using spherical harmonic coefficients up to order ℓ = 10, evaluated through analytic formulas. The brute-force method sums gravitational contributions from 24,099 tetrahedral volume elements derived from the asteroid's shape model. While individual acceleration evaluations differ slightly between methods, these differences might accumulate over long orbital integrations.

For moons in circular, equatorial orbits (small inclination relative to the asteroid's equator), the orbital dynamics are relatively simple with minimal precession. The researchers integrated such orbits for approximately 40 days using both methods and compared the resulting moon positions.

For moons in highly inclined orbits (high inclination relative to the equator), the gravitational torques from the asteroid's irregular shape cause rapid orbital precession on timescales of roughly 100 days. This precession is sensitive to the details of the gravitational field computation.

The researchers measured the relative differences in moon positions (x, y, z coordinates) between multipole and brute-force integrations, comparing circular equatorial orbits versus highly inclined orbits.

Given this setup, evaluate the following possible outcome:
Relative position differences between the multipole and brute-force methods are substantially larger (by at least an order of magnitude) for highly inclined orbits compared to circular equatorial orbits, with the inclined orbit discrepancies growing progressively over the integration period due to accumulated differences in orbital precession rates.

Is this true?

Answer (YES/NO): YES